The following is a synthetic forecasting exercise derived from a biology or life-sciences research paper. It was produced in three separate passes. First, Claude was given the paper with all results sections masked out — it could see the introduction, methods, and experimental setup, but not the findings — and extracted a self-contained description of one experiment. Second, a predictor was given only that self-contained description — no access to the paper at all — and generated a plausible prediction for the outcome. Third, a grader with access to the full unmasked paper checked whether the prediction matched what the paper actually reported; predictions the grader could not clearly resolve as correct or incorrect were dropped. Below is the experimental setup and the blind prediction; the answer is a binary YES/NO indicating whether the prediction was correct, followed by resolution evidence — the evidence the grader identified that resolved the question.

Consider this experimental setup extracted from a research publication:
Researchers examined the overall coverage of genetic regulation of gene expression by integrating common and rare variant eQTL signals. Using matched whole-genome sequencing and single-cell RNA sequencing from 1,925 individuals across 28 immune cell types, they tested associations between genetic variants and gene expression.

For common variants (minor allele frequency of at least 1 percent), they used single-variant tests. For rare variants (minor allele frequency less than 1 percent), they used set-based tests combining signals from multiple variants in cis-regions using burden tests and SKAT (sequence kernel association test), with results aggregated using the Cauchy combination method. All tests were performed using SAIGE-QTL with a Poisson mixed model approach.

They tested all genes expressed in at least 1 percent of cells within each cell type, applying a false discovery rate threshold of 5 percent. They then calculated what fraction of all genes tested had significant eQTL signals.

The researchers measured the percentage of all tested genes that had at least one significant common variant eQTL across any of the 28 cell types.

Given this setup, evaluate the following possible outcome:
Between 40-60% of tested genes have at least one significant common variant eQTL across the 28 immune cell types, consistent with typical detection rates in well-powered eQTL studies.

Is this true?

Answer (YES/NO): NO